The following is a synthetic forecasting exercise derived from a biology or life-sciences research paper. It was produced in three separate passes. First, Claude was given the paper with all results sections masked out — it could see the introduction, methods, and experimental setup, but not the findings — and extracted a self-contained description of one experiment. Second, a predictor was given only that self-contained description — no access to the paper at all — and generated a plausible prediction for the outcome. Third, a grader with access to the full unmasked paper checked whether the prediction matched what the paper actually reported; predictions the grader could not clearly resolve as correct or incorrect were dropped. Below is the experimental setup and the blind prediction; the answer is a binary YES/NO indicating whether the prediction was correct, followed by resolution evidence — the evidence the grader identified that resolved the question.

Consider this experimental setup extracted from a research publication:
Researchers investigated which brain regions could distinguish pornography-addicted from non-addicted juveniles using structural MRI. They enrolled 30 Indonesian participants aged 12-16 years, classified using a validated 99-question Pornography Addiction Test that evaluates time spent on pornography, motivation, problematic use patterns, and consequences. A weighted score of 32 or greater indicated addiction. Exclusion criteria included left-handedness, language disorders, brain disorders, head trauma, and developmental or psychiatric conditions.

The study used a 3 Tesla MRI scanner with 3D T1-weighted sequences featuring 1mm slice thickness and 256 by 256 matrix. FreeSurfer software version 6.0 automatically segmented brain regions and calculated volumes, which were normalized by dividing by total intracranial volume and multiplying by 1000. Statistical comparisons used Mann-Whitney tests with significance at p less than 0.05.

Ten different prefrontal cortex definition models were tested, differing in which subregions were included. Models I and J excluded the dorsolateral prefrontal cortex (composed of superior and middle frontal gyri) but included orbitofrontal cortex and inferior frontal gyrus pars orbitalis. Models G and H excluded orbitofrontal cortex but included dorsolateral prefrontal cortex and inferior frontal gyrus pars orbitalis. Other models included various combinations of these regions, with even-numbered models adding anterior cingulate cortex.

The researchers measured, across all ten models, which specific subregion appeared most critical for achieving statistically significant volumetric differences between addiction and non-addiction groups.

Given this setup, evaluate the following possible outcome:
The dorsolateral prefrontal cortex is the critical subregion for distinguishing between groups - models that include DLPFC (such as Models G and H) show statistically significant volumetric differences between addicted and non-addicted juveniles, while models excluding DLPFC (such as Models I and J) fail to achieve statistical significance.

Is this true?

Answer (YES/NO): NO